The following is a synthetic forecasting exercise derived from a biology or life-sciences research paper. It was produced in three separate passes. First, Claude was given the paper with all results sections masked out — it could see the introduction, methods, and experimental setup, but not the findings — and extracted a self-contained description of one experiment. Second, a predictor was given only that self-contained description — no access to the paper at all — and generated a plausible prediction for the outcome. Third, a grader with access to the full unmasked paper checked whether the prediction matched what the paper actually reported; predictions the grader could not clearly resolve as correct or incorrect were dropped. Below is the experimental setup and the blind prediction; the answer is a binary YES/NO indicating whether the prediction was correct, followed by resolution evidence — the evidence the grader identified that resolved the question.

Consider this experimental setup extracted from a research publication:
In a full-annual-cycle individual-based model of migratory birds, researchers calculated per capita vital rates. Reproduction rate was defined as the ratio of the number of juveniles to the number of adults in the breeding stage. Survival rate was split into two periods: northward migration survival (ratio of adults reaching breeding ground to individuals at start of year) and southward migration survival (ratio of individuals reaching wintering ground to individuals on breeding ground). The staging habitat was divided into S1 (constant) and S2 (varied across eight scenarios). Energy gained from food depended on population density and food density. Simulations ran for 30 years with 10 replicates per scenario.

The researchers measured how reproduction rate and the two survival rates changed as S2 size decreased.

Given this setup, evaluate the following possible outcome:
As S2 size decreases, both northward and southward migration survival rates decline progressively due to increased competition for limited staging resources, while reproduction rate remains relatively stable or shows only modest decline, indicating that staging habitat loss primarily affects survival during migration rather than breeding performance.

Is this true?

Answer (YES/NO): NO